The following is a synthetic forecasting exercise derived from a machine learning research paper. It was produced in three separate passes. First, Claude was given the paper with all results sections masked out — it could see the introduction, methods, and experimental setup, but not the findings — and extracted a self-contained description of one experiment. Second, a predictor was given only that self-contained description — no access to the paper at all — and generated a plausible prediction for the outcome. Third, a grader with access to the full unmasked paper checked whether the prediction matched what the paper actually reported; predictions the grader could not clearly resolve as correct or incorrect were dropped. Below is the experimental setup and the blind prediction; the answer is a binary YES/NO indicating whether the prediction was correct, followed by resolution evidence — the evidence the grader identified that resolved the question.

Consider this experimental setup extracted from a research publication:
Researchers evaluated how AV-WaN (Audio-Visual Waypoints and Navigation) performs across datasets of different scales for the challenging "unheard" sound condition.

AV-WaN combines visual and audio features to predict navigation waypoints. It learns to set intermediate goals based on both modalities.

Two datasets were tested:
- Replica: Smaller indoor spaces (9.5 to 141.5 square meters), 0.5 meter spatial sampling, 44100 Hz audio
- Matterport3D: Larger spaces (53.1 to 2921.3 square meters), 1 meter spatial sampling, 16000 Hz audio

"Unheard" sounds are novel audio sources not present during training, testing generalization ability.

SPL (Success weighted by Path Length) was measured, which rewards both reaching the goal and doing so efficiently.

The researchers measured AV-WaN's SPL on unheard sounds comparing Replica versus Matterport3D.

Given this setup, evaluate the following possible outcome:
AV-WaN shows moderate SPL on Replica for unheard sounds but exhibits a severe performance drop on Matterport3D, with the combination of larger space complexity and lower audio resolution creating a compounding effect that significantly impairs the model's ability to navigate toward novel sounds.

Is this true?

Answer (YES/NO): NO